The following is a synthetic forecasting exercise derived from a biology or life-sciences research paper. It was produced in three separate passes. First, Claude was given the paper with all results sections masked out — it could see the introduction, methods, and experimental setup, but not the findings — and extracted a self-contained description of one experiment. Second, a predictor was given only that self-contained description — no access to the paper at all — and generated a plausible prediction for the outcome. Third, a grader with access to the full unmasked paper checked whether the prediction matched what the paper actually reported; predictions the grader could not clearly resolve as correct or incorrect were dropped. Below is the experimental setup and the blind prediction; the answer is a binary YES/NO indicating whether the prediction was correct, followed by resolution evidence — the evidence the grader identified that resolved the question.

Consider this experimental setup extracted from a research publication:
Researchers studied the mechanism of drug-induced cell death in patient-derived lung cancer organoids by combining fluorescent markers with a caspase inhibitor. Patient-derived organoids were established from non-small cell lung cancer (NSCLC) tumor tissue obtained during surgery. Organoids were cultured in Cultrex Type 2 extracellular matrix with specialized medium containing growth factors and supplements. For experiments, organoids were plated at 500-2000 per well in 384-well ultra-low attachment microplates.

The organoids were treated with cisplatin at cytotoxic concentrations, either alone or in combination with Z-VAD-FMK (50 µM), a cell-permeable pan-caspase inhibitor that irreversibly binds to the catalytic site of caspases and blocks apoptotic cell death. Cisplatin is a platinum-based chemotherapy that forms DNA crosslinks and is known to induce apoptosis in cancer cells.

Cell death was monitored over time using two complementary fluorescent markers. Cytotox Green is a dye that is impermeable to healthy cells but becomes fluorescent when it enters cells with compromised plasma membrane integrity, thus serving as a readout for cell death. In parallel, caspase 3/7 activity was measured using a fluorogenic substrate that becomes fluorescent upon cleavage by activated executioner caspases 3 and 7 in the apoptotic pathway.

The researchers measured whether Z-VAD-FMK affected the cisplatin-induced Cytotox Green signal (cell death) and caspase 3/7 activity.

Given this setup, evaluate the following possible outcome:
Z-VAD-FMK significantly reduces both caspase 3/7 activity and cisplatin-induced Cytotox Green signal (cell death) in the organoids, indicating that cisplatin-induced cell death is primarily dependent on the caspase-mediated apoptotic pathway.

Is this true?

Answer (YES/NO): NO